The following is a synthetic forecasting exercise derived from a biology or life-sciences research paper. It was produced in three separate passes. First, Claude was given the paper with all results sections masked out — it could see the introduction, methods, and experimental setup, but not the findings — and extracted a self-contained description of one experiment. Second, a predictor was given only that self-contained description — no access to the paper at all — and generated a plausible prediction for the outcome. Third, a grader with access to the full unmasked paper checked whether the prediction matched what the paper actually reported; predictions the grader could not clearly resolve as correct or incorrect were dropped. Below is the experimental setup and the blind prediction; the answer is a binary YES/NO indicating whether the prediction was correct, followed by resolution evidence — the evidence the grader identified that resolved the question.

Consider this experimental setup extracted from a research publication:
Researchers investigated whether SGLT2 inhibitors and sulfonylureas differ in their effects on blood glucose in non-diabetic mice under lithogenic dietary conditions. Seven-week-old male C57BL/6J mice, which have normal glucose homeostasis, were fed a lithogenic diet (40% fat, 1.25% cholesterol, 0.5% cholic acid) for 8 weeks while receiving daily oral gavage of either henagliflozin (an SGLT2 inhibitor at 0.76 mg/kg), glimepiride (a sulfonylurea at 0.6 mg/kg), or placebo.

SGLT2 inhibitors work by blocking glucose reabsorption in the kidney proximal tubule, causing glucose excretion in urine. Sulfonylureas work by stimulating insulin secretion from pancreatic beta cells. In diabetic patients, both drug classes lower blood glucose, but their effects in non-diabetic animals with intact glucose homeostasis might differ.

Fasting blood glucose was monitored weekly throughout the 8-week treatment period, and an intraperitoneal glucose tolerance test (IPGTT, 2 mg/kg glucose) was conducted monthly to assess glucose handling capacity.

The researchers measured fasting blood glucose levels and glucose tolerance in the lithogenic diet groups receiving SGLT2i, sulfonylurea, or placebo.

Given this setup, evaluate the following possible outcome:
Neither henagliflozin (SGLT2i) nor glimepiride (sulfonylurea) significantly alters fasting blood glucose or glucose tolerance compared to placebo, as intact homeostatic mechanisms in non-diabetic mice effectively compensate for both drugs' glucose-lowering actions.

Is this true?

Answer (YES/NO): YES